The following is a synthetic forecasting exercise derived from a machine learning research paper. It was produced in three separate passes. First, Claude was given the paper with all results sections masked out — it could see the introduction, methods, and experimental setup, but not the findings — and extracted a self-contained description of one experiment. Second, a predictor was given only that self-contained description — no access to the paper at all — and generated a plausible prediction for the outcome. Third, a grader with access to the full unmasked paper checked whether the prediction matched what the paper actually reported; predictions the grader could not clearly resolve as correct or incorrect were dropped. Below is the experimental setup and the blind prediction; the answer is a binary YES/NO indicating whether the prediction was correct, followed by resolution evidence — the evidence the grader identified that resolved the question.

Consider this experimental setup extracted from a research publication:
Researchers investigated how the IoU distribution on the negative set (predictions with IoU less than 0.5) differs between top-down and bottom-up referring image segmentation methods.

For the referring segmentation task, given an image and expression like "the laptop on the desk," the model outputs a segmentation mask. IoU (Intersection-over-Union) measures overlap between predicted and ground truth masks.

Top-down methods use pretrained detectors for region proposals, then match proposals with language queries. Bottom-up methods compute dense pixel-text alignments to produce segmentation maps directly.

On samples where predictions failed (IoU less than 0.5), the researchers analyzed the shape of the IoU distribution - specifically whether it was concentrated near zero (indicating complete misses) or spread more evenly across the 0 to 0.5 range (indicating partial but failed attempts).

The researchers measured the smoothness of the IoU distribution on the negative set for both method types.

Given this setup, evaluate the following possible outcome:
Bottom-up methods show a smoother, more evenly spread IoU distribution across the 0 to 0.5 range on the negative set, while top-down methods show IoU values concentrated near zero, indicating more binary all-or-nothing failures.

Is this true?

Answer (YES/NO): YES